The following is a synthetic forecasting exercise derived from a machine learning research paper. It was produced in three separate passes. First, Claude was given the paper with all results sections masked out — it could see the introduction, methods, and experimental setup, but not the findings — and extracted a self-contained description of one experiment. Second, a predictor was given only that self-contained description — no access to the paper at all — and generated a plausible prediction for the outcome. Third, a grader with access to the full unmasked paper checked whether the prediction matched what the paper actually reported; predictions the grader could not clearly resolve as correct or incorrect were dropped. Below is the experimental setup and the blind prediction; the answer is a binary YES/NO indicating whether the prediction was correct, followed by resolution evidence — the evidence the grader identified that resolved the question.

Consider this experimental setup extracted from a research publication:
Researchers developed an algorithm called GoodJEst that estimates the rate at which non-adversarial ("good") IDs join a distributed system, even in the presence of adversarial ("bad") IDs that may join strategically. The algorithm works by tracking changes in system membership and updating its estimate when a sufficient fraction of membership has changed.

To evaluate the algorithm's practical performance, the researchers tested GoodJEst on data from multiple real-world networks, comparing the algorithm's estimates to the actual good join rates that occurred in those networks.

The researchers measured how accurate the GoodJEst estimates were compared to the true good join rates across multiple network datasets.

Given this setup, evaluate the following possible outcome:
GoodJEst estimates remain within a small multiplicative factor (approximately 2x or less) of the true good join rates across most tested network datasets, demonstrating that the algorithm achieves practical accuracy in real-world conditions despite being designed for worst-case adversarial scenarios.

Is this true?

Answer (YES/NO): NO